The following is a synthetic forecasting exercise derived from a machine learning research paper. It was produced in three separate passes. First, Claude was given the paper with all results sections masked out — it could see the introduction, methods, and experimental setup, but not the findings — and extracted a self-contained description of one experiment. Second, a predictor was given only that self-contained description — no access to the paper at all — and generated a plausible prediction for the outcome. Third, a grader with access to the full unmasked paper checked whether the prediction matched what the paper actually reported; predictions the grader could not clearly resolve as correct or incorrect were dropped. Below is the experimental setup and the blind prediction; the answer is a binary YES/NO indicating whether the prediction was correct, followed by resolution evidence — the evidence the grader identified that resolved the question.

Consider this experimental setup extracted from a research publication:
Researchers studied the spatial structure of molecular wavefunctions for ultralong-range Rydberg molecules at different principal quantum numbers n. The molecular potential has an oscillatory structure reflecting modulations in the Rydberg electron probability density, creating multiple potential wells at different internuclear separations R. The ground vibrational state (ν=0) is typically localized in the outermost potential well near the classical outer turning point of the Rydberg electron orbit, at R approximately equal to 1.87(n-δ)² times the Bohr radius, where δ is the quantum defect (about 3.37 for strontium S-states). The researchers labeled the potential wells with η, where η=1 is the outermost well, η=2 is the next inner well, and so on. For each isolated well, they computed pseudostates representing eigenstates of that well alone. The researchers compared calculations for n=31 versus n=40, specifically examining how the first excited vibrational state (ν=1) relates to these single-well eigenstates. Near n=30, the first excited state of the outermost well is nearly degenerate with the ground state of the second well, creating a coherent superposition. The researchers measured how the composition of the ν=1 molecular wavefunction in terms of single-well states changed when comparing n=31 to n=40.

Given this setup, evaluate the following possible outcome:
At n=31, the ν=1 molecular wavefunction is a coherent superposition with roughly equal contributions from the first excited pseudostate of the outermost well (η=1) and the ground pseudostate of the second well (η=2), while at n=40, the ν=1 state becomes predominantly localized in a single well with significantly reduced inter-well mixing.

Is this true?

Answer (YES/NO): YES